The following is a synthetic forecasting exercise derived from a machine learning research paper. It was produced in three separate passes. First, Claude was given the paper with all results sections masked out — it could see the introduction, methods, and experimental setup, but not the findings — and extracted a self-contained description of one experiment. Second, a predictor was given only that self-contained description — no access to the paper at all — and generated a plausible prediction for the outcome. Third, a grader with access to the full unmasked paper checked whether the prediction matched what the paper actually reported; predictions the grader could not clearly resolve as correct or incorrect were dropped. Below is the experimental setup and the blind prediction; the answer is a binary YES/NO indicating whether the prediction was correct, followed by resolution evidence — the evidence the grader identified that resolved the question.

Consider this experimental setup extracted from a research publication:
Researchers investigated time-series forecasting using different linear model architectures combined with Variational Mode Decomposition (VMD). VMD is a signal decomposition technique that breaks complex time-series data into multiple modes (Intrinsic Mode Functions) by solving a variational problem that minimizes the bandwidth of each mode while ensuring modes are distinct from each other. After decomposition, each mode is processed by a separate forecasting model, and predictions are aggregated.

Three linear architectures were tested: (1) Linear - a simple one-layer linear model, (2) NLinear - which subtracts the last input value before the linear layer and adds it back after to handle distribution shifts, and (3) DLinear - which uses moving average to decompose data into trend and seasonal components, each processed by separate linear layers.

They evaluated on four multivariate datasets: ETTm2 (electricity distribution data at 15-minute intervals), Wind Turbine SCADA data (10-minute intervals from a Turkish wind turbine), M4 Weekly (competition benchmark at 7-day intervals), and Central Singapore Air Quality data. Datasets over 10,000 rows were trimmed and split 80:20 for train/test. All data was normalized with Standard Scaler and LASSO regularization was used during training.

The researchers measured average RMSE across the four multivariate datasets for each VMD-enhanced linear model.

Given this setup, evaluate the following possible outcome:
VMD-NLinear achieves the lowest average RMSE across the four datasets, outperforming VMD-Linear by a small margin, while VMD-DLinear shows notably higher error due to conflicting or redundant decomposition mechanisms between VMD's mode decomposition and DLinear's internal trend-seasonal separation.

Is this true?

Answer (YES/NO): NO